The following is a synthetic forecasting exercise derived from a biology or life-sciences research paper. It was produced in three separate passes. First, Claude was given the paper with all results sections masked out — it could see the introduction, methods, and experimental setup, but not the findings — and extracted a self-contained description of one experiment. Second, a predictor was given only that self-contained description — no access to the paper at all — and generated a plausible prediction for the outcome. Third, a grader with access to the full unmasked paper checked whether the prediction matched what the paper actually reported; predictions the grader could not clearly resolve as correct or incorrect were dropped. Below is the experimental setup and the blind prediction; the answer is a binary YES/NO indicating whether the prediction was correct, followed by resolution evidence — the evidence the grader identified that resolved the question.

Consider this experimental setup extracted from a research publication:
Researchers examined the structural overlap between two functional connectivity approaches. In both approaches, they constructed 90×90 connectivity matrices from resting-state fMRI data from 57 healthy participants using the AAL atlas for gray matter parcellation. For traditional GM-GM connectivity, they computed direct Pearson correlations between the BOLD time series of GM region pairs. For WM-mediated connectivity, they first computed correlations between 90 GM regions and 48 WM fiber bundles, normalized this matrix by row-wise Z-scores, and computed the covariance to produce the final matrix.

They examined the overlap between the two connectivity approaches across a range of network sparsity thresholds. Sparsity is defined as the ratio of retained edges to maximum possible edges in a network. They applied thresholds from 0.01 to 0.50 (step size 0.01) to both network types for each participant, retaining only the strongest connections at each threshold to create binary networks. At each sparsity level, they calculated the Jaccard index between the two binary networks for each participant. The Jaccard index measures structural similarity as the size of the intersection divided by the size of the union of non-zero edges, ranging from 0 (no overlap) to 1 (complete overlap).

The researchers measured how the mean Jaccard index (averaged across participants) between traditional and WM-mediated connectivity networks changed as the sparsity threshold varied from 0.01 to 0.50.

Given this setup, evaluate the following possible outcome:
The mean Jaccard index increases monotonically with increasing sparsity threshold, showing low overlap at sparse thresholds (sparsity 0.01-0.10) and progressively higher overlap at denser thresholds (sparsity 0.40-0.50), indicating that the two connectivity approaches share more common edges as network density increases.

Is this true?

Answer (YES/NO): NO